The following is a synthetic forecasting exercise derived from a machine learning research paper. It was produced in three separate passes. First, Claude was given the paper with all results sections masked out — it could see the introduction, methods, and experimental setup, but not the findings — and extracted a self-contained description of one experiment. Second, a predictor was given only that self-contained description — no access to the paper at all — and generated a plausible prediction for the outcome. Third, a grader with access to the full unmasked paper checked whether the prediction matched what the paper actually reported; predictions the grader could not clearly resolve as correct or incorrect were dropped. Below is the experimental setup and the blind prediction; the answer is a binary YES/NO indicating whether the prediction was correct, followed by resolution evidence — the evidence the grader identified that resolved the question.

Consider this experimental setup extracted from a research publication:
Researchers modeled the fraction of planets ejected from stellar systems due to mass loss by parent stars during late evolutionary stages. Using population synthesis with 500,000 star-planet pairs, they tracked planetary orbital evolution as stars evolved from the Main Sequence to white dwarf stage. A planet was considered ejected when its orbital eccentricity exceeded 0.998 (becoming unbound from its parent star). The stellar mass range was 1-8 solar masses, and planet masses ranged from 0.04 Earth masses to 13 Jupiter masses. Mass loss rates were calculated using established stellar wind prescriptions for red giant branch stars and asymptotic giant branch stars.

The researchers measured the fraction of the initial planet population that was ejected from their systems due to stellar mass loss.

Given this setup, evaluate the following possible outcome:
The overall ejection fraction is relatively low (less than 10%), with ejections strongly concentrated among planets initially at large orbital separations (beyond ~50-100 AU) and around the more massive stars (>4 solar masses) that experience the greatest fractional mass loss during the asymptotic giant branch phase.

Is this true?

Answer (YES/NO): NO